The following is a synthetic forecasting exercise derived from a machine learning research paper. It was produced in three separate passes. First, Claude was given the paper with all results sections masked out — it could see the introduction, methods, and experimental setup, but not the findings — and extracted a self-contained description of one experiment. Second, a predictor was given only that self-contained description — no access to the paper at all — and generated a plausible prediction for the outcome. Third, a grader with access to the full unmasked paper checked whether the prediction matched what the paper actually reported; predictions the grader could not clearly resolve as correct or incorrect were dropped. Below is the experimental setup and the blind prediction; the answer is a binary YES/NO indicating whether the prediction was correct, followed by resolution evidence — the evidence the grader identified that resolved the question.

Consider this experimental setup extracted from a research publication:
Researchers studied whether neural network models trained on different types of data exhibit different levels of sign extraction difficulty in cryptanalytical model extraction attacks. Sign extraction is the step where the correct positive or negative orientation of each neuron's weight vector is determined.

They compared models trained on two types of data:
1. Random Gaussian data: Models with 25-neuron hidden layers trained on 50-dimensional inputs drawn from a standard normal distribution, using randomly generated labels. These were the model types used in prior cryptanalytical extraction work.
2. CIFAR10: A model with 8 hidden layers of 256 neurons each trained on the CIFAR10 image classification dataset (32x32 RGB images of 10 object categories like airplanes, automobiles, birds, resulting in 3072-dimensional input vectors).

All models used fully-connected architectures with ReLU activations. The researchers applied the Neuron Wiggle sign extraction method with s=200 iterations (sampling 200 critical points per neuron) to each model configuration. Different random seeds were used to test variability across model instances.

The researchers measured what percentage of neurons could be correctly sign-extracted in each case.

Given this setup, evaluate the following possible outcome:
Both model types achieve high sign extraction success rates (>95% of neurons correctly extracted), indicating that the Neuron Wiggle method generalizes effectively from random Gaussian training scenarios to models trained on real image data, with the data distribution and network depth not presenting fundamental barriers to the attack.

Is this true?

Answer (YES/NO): NO